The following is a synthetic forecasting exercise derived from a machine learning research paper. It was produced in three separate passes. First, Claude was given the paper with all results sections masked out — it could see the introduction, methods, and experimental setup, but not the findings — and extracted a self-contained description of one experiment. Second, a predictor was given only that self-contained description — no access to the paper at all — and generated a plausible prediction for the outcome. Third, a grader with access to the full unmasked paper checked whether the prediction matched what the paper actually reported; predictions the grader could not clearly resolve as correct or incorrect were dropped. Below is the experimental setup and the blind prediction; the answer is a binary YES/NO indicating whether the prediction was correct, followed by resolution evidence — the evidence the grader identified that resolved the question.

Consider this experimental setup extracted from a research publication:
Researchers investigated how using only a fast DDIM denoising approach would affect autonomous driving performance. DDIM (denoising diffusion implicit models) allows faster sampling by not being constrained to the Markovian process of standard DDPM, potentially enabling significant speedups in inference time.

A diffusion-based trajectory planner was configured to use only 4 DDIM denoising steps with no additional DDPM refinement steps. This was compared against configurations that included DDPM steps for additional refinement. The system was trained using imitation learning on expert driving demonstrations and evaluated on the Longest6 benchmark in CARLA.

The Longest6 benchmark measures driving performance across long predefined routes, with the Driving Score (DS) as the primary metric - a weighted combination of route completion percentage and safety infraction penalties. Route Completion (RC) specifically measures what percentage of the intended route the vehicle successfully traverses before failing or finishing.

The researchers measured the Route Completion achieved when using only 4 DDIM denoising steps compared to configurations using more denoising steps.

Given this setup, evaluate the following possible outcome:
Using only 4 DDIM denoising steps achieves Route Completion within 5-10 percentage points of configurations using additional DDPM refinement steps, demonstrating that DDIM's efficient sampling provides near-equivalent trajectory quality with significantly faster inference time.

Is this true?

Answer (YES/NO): NO